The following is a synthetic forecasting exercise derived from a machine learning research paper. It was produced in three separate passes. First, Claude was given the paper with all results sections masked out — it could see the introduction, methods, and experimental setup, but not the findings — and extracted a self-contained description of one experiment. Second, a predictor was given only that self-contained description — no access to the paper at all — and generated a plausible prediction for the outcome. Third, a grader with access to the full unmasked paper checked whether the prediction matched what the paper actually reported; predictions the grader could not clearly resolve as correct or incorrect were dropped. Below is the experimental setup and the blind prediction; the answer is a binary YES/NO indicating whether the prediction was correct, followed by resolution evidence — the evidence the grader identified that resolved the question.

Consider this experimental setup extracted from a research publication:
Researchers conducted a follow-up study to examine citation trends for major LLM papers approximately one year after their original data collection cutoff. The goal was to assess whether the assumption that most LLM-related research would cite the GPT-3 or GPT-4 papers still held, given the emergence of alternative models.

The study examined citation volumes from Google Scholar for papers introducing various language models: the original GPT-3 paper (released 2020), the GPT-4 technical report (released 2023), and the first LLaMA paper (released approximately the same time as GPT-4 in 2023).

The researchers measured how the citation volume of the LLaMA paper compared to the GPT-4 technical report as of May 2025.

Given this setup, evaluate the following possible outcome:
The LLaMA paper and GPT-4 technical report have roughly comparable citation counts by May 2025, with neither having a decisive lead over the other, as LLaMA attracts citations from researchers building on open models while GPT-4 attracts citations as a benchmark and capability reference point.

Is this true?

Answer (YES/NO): NO